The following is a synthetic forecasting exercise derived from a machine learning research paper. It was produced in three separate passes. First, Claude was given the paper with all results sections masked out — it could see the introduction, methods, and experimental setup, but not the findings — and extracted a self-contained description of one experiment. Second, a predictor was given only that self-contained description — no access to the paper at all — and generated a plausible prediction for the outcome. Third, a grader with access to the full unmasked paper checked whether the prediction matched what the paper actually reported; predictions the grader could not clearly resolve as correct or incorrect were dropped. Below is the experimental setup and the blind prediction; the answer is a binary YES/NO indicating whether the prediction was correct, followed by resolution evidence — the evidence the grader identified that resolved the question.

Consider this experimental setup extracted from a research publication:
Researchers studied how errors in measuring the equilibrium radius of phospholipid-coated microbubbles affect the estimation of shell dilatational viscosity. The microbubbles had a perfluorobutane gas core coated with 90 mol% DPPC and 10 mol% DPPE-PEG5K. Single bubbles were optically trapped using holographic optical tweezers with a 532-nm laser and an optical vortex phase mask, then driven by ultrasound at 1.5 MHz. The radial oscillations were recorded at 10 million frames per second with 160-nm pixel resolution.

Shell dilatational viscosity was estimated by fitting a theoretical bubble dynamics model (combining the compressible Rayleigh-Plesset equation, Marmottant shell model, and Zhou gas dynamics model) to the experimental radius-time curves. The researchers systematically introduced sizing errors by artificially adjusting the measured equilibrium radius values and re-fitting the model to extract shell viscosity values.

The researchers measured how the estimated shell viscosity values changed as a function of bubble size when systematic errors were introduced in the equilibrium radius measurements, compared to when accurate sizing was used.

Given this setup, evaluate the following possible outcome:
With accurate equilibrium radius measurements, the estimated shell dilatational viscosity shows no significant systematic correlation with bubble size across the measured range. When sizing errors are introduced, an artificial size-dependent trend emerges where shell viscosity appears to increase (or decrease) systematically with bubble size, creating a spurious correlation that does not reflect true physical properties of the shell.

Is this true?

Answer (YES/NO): YES